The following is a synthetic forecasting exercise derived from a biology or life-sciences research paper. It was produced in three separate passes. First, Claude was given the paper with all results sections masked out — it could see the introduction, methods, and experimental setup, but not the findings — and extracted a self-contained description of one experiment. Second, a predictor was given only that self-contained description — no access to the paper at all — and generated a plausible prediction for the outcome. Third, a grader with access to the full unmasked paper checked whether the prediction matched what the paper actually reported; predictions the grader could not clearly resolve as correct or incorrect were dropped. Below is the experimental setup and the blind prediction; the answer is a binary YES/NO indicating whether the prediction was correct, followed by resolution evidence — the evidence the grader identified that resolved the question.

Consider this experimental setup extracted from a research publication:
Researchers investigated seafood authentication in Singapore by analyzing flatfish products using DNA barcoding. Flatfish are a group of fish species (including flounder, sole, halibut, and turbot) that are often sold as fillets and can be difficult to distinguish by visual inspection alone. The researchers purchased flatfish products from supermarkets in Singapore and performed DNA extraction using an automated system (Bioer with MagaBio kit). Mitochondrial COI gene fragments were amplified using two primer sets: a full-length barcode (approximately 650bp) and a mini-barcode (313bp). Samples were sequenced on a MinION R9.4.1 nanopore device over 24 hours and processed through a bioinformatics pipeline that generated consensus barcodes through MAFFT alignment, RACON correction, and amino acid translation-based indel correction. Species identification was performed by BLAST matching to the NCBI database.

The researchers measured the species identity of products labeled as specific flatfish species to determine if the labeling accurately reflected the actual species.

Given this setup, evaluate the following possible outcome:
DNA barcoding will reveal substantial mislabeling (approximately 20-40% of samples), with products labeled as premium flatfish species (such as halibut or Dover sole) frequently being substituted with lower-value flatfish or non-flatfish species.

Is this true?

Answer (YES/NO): YES